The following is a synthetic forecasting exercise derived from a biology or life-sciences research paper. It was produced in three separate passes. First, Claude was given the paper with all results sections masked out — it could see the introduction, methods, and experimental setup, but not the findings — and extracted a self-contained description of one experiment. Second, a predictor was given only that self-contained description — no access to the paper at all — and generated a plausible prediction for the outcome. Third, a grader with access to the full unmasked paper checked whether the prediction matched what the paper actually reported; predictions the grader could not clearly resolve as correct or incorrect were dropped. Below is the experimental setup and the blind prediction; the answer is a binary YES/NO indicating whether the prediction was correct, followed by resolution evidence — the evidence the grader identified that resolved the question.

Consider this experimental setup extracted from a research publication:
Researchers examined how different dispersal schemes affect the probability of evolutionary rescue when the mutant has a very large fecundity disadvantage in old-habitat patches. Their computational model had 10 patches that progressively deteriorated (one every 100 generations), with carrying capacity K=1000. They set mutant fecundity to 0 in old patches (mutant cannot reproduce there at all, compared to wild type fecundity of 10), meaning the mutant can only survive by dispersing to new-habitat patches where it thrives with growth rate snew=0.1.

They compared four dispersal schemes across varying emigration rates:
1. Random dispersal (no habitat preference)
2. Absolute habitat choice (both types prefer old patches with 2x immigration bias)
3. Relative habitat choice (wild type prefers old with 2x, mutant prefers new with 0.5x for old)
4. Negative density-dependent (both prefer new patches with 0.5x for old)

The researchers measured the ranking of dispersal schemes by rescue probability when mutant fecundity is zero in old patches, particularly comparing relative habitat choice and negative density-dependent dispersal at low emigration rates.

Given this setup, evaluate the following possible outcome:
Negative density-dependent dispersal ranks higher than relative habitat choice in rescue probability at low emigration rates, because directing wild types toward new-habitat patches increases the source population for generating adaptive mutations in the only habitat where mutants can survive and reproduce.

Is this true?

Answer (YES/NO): YES